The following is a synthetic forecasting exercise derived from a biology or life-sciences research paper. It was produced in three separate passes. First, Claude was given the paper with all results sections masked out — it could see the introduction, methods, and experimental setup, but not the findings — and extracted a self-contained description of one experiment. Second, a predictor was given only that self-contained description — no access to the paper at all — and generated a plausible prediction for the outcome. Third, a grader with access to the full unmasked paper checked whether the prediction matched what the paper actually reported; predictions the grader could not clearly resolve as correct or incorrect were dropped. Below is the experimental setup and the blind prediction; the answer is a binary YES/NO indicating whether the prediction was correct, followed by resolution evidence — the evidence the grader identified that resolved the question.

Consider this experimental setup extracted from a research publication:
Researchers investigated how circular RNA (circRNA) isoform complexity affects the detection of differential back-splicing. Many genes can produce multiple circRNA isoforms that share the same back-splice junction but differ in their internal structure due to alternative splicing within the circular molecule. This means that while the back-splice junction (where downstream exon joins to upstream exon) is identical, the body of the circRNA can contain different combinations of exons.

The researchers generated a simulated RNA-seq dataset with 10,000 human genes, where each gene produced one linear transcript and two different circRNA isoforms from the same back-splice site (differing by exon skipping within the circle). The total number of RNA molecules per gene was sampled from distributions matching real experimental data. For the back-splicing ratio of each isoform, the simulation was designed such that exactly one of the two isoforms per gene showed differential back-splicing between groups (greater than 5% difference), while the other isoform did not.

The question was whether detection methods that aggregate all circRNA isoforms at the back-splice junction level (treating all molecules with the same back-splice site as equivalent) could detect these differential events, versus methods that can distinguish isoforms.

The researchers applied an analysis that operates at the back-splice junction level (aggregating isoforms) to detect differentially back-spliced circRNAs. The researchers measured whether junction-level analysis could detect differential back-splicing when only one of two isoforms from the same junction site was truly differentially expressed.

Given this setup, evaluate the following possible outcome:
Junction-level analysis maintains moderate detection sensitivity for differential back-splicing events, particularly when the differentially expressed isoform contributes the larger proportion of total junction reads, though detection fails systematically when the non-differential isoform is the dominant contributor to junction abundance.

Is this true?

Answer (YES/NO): NO